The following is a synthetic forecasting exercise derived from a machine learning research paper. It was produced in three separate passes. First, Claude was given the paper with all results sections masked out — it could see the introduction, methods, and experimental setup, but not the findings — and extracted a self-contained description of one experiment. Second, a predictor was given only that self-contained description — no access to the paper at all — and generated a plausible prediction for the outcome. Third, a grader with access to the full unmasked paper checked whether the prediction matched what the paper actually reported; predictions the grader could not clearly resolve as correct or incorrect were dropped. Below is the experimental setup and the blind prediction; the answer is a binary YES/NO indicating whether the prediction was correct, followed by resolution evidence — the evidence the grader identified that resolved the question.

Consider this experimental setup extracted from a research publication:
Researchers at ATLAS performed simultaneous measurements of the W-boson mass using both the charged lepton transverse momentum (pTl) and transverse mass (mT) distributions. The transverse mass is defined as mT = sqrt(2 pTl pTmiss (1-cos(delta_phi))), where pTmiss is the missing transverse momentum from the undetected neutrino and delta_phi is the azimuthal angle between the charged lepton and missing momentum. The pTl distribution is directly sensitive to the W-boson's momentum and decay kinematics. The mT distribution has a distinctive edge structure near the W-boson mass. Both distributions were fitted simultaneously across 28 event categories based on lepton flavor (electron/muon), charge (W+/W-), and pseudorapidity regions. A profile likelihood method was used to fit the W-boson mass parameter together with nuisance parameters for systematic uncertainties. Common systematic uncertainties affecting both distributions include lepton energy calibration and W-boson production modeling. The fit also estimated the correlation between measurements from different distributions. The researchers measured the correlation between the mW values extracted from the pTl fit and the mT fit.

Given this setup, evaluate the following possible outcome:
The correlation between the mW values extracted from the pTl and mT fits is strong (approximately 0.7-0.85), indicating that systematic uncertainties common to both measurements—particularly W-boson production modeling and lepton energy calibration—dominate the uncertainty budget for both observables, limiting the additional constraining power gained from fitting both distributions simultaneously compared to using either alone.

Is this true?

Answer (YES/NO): NO